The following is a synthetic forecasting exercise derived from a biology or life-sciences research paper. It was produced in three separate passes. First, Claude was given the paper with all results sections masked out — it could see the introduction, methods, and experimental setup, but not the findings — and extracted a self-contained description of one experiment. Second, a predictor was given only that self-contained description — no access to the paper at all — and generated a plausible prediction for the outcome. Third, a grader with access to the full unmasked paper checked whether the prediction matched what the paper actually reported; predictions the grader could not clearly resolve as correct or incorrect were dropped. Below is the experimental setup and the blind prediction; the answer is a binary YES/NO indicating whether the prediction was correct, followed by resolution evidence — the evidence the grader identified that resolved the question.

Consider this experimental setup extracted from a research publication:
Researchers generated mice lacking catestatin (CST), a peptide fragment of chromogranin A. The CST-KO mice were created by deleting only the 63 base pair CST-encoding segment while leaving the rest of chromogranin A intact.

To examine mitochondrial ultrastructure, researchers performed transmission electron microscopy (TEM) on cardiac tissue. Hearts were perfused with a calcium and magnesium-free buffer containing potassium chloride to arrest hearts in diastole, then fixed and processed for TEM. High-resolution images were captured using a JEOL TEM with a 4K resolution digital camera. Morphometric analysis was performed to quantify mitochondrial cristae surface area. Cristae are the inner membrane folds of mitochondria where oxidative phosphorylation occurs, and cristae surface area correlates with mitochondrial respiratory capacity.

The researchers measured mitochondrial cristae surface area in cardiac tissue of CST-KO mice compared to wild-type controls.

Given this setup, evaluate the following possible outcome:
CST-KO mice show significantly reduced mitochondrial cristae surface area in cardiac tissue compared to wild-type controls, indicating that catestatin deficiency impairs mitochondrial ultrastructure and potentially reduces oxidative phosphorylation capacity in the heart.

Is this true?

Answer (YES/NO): YES